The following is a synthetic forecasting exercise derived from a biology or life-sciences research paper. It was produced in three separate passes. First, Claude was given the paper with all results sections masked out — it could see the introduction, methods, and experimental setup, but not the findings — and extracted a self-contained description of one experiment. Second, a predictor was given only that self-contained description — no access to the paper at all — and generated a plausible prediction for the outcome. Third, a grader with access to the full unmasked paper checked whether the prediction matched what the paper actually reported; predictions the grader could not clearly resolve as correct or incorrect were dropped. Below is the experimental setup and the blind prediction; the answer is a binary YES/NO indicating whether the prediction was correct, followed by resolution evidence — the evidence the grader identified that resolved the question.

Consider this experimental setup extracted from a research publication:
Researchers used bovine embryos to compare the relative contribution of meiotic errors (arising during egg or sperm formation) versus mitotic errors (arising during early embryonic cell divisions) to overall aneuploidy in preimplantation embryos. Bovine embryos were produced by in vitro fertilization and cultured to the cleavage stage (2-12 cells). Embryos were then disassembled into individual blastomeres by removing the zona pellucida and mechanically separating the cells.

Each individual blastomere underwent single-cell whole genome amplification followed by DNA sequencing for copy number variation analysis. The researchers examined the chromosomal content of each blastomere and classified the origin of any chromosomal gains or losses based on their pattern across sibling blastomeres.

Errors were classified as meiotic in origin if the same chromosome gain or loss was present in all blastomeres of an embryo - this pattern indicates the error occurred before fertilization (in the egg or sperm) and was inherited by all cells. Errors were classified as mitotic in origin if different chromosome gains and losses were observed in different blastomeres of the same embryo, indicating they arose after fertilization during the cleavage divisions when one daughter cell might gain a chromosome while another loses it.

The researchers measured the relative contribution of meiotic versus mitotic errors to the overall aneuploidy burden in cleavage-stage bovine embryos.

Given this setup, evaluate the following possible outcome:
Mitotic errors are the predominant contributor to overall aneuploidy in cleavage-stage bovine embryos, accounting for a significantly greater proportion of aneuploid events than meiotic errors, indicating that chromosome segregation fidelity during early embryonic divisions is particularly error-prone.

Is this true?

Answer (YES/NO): YES